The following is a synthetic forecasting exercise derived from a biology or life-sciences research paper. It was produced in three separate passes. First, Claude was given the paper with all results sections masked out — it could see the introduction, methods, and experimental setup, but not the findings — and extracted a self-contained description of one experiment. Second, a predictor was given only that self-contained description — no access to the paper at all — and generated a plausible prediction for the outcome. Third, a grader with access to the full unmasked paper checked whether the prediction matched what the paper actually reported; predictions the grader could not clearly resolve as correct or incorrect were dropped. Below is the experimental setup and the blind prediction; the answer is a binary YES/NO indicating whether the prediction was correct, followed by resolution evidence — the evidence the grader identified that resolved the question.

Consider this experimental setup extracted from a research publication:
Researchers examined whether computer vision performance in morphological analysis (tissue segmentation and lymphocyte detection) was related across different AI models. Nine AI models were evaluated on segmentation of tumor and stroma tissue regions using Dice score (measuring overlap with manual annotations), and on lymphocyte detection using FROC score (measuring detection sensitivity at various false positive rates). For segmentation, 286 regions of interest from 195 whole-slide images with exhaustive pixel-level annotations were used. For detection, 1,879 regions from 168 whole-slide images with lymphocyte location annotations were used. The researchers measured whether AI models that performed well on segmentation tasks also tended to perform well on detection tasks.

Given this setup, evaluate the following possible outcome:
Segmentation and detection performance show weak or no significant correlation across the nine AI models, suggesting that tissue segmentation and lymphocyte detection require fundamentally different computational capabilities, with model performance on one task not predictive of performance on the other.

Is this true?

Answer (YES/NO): NO